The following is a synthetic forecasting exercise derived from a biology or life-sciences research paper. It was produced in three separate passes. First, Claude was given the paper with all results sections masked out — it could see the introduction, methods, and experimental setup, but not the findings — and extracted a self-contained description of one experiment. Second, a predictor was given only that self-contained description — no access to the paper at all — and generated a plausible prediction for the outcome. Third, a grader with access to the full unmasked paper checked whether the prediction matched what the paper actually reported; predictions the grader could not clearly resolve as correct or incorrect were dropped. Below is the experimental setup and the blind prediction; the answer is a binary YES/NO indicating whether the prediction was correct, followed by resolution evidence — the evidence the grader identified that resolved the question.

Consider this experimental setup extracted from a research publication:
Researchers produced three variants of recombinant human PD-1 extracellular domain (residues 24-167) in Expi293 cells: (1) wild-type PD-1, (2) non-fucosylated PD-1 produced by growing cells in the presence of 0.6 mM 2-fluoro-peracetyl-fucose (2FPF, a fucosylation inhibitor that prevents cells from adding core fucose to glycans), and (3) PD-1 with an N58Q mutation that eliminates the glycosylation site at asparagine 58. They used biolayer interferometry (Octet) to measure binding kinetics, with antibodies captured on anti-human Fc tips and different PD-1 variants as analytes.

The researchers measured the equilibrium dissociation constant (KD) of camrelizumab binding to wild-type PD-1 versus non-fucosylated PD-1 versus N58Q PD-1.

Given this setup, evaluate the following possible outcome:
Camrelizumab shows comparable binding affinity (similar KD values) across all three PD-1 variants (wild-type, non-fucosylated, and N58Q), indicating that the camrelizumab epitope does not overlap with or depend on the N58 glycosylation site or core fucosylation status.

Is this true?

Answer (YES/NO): NO